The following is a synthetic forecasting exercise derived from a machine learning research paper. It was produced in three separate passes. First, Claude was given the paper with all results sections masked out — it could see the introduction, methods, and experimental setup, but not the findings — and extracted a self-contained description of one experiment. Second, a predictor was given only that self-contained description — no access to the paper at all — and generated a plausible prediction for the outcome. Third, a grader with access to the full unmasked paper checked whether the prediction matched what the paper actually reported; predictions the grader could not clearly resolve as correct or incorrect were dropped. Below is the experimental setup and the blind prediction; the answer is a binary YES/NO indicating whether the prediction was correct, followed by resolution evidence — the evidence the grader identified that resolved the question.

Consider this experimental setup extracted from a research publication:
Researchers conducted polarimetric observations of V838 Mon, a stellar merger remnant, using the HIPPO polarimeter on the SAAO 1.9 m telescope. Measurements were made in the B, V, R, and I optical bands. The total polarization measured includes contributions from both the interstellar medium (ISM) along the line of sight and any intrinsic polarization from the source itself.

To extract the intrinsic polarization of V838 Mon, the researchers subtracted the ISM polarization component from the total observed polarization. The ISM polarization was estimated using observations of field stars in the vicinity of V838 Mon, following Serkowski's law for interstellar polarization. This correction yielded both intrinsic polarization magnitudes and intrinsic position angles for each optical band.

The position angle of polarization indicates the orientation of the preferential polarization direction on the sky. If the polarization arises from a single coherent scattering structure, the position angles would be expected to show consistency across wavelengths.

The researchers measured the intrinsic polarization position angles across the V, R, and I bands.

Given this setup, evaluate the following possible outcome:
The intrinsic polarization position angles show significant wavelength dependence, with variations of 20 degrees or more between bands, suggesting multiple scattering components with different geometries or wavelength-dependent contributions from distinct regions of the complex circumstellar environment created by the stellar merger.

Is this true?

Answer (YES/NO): NO